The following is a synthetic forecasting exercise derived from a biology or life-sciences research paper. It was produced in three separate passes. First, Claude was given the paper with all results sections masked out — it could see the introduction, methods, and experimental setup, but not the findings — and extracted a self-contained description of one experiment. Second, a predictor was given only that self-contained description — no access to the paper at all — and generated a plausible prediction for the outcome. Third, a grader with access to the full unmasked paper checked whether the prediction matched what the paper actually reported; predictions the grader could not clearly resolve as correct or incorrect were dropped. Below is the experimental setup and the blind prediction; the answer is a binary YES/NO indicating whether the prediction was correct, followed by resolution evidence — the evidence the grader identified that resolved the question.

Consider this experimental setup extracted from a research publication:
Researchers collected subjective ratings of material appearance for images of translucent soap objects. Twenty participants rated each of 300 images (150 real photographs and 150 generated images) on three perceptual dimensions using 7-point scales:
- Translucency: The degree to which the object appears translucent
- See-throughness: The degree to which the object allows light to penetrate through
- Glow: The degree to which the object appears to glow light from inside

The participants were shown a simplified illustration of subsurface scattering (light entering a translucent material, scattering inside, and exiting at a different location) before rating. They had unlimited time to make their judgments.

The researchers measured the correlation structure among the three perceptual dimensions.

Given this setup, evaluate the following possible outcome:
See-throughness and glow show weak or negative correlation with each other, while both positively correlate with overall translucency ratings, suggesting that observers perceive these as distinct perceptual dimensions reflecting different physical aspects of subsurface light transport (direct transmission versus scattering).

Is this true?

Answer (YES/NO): NO